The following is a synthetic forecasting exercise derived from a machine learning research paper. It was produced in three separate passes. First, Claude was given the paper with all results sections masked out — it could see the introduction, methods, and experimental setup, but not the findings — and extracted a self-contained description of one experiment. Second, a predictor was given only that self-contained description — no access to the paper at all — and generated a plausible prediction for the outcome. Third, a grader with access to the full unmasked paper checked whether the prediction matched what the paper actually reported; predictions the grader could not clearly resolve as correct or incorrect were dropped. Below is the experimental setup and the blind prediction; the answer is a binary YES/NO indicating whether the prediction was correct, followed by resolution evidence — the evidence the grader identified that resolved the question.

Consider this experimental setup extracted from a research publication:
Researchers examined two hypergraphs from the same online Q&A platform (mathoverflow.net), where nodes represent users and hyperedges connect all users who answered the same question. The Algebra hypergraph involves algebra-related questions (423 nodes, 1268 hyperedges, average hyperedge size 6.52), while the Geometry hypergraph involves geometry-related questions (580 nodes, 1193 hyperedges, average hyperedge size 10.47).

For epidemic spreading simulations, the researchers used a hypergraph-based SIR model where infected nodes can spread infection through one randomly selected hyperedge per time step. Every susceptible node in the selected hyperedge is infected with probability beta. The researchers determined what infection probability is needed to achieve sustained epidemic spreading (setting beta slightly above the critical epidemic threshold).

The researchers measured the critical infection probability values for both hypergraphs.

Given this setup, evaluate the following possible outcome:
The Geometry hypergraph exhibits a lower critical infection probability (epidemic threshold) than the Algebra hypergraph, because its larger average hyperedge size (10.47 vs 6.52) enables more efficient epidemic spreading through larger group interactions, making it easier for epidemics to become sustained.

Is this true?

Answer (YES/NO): YES